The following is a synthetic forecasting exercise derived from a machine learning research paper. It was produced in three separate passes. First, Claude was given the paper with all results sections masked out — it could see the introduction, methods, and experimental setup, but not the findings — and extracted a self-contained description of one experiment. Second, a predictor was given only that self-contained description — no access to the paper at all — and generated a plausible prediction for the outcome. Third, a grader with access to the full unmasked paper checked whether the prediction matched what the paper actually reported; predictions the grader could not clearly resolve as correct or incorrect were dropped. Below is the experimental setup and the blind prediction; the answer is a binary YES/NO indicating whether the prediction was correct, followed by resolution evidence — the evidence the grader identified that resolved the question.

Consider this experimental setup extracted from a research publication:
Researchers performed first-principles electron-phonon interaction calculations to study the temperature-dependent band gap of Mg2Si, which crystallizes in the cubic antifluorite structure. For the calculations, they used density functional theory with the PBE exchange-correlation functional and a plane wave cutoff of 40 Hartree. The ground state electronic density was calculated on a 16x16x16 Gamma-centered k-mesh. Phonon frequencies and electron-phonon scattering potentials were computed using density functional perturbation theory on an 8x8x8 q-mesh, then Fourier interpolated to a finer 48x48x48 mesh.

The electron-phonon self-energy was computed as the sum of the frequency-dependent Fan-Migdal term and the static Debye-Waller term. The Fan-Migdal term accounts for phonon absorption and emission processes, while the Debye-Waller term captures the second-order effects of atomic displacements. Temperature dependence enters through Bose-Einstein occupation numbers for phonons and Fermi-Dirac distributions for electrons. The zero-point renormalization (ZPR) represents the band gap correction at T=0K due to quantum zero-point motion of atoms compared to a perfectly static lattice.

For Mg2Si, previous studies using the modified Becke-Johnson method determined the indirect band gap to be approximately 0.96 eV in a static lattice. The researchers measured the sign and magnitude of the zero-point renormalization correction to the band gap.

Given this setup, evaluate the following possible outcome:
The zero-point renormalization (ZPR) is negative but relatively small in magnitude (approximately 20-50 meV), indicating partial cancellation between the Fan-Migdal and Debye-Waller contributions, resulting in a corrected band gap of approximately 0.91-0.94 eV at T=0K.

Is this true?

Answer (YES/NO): NO